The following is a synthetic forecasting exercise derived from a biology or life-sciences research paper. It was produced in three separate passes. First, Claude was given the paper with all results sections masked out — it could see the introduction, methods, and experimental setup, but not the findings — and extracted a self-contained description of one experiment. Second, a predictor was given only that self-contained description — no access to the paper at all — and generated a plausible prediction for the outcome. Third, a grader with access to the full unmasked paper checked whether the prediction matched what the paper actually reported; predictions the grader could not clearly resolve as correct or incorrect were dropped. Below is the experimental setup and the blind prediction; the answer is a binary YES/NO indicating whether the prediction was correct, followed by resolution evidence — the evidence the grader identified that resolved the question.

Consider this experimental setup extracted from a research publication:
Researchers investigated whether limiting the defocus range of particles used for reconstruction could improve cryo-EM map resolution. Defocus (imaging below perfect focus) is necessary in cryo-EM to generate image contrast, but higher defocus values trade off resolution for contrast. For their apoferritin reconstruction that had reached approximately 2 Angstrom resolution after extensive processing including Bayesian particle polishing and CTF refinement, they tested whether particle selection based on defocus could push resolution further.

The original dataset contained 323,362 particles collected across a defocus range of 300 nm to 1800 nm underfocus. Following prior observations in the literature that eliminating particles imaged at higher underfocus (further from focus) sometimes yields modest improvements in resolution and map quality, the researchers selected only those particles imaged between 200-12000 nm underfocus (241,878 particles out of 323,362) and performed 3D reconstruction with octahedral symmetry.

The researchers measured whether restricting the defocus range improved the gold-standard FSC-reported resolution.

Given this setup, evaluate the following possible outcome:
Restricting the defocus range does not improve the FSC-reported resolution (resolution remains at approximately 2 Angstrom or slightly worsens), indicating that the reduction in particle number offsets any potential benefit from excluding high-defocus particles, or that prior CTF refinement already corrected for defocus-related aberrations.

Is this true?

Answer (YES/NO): YES